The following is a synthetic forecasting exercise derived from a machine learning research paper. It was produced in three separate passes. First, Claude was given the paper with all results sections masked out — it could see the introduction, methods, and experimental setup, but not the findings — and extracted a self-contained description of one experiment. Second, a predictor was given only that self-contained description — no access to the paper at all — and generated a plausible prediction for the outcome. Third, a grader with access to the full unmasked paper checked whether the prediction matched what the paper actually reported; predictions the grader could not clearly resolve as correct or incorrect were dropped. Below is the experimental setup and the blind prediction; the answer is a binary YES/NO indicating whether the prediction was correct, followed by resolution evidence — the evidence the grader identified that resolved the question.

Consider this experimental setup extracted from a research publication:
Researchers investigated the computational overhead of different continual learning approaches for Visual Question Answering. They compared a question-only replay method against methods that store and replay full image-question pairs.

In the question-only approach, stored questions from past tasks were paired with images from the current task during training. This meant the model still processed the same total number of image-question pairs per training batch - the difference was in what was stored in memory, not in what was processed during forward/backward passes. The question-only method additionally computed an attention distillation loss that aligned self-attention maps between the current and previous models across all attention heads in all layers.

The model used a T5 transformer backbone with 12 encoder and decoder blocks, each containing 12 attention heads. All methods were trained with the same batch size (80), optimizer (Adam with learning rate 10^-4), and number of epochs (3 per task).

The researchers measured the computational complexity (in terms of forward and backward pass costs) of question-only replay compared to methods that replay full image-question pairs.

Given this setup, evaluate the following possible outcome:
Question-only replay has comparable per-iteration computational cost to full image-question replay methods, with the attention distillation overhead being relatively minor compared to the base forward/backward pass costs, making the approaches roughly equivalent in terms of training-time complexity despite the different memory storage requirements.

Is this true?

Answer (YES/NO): YES